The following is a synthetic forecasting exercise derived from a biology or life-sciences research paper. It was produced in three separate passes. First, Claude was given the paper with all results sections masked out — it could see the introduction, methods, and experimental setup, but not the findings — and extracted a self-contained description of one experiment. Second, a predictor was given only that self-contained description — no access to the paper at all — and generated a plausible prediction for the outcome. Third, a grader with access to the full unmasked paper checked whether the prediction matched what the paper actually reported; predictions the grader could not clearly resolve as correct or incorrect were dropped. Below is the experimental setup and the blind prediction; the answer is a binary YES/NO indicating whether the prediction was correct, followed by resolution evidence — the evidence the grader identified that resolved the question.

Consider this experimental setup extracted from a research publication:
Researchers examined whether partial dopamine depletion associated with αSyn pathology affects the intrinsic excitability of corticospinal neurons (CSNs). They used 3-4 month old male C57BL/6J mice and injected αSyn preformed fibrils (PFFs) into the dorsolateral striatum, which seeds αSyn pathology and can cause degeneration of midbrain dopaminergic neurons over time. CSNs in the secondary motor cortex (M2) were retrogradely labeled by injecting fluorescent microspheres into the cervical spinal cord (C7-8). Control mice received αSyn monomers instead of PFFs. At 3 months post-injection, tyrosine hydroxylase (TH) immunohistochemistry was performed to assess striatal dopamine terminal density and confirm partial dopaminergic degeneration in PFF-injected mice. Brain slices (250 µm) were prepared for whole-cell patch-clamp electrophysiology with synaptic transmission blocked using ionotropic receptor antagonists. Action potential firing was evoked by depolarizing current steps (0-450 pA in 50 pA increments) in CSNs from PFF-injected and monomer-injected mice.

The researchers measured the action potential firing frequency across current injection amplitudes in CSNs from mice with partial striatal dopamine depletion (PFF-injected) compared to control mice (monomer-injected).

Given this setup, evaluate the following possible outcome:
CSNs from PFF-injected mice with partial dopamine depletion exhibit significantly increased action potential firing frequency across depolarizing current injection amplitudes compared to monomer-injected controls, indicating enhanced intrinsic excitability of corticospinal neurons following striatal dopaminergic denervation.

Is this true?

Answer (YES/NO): NO